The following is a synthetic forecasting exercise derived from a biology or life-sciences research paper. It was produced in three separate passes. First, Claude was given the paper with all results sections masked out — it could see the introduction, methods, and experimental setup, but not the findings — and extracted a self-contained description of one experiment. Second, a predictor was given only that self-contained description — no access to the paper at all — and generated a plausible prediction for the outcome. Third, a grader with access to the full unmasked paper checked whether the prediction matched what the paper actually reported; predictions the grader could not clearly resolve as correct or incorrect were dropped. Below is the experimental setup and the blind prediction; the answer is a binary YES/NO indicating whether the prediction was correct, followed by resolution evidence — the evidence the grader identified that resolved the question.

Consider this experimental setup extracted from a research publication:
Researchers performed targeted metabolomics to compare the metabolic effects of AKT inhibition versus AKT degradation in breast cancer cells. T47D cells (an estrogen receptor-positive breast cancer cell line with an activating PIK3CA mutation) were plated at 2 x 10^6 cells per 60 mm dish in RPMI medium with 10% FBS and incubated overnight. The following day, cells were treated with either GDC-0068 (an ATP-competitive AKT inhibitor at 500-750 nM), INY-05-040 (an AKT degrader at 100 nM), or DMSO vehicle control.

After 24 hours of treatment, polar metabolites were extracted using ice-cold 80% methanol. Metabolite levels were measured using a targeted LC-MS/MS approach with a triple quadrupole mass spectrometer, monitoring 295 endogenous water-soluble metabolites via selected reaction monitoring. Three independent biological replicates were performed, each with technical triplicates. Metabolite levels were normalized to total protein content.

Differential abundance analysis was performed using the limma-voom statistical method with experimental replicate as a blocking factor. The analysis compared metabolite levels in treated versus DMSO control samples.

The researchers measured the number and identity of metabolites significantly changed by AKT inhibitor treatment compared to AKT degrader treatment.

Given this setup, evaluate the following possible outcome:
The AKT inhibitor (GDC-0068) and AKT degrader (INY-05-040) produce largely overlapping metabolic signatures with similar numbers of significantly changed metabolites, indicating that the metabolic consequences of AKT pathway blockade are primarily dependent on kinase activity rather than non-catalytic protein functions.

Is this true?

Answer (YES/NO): NO